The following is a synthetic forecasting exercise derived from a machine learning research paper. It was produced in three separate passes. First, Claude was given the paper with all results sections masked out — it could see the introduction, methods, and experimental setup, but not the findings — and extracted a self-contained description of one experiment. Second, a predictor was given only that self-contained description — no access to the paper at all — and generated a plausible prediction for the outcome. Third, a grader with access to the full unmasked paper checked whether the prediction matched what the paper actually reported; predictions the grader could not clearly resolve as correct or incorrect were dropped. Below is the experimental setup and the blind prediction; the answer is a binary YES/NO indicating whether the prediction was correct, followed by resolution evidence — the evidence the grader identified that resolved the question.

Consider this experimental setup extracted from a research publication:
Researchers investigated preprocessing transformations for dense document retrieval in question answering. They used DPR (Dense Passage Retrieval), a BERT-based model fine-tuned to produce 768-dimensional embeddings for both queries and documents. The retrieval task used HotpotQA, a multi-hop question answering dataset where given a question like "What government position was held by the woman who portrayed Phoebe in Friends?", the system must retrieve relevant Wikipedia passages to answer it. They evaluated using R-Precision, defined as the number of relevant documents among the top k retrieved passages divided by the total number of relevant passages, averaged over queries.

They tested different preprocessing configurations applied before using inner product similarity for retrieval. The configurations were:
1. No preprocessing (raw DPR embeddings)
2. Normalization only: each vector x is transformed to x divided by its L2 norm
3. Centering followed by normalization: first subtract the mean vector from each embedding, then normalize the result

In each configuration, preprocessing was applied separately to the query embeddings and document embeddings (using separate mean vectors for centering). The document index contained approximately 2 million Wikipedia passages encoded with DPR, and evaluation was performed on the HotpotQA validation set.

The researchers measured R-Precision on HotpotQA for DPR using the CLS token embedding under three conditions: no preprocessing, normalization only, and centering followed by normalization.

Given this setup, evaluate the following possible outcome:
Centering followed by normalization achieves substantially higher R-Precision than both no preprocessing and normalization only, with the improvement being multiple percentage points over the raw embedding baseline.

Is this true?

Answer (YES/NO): NO